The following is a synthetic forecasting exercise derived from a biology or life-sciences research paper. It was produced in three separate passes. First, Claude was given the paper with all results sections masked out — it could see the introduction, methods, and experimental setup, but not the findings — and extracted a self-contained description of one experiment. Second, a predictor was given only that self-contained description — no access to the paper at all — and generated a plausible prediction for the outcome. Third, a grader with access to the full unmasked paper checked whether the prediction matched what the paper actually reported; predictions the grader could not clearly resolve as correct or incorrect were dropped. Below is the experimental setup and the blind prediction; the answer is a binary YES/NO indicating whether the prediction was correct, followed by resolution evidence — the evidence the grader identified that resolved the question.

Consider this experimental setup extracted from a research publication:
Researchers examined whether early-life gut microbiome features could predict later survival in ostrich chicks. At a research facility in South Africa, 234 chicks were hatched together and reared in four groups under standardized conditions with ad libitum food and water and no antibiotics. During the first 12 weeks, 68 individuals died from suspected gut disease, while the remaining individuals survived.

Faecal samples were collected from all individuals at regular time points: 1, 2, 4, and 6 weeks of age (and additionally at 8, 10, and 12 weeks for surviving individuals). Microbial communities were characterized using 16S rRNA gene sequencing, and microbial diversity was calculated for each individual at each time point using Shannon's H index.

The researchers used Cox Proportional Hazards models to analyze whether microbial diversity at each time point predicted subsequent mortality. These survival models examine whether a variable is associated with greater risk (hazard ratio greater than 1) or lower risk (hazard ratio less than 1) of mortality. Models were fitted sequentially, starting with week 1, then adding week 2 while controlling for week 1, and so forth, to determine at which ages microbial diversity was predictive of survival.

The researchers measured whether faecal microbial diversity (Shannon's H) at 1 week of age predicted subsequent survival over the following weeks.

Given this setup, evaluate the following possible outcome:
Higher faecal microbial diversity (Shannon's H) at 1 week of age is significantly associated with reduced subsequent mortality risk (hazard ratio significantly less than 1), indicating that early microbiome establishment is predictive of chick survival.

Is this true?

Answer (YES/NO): NO